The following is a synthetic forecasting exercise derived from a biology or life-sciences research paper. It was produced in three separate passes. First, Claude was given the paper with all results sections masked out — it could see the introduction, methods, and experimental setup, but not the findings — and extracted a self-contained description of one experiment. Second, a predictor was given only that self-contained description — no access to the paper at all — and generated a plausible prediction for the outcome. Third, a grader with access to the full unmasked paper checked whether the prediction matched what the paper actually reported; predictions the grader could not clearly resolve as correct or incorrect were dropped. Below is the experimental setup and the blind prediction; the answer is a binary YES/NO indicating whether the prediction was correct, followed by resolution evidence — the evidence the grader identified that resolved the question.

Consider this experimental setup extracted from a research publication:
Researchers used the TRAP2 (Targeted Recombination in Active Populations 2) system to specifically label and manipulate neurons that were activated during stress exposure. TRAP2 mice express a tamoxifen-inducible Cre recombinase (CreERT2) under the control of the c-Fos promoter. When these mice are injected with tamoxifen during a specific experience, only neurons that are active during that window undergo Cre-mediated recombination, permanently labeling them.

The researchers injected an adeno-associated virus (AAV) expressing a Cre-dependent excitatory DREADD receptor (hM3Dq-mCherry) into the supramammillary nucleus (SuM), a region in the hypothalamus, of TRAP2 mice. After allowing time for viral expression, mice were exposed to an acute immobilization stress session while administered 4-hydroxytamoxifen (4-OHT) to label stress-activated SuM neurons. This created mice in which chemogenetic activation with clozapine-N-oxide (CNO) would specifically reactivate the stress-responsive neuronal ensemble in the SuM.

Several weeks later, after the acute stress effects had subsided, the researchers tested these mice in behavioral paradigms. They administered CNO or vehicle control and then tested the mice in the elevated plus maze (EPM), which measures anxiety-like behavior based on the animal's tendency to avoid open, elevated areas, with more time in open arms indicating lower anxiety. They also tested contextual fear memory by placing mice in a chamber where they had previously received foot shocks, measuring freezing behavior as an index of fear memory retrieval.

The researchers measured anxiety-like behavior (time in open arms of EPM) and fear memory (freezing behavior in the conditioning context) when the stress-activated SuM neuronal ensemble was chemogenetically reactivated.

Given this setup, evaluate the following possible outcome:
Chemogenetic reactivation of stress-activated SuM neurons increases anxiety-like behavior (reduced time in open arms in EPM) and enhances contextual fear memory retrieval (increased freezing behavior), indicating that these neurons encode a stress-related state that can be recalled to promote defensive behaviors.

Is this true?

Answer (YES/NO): NO